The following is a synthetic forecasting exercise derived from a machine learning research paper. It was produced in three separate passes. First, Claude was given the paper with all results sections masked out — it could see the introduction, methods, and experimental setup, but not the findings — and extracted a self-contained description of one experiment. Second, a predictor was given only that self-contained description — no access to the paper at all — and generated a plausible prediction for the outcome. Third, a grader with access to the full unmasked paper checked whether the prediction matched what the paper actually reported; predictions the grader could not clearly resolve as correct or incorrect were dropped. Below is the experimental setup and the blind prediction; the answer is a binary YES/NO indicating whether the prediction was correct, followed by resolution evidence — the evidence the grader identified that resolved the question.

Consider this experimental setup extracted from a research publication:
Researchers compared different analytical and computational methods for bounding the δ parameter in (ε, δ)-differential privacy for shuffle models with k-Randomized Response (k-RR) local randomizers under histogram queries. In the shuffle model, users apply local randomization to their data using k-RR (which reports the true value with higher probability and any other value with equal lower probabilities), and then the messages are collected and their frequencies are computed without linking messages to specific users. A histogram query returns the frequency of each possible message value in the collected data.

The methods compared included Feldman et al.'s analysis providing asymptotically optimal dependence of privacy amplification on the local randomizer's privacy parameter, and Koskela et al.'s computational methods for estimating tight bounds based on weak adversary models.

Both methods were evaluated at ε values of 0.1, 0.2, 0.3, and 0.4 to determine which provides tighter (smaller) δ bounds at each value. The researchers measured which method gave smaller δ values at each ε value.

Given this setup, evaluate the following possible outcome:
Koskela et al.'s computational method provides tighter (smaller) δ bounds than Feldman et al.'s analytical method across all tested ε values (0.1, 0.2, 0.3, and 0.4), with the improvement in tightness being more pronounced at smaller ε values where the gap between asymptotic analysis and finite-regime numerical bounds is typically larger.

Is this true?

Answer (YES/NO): NO